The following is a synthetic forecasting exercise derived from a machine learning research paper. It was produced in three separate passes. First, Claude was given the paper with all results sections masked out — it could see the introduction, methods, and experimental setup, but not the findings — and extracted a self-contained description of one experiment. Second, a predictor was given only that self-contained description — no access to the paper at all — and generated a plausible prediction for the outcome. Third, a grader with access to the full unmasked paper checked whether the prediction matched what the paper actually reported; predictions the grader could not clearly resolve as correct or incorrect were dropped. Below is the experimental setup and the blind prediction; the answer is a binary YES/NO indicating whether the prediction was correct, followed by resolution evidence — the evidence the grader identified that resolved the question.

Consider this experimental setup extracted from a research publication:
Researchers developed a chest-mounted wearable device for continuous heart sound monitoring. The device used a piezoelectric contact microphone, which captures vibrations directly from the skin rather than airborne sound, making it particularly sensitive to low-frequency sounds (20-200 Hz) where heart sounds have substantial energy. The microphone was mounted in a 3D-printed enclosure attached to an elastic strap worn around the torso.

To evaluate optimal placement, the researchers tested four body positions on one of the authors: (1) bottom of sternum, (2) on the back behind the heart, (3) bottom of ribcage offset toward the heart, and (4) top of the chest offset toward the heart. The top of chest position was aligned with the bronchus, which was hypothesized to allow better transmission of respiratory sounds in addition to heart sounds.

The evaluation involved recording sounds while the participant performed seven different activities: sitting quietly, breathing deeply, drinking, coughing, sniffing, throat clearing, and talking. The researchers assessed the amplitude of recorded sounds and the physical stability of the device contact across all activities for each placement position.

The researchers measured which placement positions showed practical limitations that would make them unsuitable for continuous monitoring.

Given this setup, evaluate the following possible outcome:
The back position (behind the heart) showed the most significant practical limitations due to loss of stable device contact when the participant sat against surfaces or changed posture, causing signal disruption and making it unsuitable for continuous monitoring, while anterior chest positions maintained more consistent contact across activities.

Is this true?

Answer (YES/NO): NO